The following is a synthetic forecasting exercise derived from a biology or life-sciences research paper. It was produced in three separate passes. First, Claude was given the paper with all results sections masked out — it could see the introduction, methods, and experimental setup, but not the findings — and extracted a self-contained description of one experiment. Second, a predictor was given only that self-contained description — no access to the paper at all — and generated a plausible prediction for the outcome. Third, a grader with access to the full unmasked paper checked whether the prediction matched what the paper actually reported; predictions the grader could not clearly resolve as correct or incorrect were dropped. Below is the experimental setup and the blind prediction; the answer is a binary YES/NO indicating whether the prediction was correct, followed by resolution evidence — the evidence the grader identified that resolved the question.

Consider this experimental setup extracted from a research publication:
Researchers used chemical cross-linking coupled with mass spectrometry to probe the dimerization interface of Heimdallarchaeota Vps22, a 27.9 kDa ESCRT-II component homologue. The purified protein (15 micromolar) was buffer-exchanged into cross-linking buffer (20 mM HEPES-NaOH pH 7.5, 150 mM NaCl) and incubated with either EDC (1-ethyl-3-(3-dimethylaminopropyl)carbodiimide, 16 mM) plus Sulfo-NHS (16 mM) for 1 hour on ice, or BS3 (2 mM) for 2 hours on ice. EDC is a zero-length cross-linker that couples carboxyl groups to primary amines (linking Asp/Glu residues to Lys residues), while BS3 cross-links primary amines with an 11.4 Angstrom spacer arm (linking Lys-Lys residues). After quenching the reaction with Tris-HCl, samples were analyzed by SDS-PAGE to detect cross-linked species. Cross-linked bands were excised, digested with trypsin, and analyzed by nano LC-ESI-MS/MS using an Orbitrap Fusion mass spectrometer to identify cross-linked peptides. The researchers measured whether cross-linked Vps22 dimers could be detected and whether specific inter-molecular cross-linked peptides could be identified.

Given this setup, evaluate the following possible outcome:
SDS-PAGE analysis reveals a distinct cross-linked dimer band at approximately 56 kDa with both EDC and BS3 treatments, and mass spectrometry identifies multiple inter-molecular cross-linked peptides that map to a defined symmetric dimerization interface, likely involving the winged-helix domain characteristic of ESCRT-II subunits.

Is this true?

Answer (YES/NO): NO